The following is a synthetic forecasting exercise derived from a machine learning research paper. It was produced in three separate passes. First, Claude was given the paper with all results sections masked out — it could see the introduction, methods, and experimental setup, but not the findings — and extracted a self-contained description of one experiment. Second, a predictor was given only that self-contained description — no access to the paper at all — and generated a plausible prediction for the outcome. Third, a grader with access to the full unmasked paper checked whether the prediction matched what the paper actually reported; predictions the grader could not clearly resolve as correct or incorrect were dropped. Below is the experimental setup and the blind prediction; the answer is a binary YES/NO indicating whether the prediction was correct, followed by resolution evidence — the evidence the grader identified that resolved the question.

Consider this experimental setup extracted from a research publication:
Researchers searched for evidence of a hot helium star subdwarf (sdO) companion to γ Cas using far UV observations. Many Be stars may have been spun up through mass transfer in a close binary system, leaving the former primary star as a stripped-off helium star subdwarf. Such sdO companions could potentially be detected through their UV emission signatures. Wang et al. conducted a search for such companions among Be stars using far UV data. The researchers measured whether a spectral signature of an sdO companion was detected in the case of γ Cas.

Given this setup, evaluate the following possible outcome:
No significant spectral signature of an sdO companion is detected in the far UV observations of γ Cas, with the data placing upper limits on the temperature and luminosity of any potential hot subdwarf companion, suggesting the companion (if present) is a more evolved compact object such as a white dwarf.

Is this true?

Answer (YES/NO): NO